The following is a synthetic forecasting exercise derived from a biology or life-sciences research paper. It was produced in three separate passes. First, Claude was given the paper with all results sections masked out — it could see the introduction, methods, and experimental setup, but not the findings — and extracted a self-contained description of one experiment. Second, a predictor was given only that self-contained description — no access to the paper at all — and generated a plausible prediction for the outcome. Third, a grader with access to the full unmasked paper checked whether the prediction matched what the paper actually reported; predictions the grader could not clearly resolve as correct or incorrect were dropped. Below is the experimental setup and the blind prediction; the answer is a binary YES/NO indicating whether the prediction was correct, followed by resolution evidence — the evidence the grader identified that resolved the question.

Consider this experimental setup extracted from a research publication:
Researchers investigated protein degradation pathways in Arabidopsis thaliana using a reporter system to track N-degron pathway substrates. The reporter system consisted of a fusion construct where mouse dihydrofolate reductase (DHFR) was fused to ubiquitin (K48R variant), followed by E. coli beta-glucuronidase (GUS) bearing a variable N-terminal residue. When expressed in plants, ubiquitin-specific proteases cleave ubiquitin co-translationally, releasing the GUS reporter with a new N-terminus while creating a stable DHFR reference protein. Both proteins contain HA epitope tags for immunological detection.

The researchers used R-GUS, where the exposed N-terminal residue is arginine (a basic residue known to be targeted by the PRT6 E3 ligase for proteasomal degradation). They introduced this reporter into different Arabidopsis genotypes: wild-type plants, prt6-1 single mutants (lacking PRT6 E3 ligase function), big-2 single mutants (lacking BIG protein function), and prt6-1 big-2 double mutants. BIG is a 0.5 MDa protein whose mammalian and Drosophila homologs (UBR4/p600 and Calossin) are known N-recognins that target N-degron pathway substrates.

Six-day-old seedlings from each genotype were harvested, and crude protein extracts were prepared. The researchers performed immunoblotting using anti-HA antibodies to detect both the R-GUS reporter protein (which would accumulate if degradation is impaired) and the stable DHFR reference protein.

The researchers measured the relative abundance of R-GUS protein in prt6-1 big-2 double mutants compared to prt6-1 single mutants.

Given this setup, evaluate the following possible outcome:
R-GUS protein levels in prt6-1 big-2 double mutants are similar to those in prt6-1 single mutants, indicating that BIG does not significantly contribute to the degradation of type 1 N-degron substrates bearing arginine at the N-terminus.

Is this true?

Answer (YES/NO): NO